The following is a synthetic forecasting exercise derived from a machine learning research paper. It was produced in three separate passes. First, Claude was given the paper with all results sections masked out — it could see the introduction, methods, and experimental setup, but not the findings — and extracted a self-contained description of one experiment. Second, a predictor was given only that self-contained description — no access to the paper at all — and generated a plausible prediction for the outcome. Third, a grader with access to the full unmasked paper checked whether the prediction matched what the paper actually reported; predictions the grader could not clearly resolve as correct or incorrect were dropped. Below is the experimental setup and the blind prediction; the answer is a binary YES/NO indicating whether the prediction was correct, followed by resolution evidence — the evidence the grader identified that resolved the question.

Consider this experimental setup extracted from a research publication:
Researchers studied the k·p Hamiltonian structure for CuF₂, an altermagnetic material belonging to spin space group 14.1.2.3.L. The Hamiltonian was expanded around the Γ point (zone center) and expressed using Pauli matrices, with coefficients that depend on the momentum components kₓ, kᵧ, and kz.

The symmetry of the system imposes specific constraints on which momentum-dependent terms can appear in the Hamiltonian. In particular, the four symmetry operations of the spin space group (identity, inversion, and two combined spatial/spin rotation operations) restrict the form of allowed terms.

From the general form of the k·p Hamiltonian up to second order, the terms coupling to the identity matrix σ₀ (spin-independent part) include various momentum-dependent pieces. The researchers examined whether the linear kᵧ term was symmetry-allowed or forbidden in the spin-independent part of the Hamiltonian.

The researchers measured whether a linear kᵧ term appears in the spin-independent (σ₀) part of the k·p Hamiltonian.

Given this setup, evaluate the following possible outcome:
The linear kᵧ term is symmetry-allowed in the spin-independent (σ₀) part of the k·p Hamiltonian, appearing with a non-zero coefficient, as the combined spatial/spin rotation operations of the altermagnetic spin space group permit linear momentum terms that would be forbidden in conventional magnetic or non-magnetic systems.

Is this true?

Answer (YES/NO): YES